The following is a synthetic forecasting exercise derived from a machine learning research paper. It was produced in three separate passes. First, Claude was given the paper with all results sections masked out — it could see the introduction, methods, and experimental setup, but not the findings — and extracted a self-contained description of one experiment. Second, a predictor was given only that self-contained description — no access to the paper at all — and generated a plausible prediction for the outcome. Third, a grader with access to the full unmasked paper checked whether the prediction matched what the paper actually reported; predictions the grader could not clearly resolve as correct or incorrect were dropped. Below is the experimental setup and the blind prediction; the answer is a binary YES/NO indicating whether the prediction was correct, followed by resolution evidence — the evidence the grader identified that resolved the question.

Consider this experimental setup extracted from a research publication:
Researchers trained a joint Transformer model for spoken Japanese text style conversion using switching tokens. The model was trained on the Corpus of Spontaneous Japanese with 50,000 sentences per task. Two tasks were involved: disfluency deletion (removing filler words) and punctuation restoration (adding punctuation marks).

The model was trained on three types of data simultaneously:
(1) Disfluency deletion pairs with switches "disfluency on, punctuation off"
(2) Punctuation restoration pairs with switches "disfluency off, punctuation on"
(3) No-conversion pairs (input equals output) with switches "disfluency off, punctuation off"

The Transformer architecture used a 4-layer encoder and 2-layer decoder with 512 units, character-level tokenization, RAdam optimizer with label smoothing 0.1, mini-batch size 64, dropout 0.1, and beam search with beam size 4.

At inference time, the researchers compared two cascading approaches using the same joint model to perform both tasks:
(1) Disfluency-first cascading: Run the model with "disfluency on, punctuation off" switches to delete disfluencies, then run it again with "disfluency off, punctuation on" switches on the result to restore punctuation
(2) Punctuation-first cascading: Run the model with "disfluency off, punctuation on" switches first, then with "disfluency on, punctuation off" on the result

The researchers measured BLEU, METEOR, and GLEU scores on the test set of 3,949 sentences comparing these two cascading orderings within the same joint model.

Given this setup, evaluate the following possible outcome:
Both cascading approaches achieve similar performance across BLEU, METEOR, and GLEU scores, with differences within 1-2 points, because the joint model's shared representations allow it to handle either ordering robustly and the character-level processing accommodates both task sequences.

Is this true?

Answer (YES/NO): NO